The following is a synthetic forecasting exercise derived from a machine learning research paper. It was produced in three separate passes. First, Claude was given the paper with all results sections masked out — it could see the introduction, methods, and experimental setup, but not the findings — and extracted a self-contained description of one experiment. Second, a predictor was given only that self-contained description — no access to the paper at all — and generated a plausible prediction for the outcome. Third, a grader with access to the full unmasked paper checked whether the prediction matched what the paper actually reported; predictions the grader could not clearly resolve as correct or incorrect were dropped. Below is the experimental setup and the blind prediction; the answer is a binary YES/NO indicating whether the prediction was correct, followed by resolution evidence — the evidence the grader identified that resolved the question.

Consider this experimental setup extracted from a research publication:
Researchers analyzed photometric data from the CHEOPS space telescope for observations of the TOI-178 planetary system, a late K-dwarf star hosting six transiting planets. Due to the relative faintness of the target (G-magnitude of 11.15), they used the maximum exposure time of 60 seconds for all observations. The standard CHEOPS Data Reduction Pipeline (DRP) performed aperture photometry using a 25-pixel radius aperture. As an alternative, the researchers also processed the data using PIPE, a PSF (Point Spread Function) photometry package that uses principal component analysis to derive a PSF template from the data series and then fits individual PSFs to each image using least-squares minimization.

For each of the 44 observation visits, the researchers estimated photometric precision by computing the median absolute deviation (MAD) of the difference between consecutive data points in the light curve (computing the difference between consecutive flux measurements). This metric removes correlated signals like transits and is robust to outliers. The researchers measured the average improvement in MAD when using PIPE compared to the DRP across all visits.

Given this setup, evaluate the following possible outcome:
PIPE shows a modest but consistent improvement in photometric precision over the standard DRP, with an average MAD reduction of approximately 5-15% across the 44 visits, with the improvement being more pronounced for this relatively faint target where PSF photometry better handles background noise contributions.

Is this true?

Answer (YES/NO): NO